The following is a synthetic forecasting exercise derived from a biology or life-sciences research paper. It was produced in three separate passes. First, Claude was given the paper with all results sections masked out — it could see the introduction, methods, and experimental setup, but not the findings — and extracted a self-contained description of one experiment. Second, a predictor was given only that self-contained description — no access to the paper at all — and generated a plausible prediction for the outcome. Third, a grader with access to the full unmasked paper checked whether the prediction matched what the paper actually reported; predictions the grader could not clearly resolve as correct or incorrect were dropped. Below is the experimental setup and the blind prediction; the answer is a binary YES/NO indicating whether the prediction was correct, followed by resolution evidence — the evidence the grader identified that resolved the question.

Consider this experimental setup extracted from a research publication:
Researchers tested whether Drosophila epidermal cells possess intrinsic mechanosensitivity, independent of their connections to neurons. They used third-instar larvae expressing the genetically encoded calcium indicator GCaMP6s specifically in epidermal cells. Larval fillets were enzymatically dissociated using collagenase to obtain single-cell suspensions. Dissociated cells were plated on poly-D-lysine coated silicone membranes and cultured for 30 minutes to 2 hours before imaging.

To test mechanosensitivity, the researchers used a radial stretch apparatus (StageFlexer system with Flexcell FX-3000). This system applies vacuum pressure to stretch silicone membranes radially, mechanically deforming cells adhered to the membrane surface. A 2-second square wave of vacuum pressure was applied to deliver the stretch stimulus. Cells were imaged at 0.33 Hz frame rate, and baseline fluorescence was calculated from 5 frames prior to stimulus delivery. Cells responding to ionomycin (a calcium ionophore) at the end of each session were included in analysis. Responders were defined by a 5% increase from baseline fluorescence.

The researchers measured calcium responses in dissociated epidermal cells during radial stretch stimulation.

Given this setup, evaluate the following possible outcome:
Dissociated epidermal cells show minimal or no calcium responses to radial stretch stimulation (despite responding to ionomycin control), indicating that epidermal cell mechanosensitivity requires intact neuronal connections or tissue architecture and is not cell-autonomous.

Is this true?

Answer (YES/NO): NO